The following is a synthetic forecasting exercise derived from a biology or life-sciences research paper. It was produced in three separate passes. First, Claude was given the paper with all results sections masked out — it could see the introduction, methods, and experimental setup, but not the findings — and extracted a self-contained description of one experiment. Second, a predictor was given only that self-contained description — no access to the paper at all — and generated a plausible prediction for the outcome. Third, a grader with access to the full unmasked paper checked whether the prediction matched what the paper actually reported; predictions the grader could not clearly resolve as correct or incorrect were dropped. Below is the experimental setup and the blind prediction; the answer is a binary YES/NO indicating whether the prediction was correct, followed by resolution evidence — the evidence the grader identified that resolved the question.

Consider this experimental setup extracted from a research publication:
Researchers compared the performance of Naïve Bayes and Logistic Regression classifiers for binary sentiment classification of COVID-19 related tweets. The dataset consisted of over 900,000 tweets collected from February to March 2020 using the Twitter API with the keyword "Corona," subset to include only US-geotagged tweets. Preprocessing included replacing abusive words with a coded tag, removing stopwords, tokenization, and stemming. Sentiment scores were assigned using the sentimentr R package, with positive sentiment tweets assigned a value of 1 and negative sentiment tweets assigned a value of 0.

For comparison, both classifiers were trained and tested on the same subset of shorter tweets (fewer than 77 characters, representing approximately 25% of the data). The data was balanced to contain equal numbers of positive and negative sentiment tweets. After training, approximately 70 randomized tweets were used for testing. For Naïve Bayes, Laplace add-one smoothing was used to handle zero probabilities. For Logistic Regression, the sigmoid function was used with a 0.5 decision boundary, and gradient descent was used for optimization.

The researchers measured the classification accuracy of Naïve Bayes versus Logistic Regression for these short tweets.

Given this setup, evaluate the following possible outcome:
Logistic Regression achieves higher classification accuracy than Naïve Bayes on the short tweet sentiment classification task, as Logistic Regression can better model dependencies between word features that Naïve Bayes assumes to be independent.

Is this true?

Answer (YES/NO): NO